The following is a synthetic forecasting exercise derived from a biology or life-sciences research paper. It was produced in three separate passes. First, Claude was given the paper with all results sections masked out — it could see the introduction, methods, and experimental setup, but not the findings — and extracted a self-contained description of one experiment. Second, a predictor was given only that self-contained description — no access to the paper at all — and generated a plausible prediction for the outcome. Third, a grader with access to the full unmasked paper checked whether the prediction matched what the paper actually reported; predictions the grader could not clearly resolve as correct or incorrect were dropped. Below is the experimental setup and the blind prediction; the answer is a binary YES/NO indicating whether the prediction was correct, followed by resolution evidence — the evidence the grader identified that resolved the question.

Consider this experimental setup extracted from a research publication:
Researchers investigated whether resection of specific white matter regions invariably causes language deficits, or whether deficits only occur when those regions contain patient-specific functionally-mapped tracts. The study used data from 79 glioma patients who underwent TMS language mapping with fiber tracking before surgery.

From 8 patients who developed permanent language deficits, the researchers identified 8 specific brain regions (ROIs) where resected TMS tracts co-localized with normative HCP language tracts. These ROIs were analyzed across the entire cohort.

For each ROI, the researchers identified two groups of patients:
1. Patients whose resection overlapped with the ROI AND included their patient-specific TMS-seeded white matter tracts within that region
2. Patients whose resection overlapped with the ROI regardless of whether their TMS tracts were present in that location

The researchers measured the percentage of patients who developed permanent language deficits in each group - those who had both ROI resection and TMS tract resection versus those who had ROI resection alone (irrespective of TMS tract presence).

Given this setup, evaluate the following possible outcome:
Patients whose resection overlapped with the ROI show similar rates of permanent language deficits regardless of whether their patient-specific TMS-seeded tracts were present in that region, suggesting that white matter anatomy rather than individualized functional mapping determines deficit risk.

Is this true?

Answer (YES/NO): NO